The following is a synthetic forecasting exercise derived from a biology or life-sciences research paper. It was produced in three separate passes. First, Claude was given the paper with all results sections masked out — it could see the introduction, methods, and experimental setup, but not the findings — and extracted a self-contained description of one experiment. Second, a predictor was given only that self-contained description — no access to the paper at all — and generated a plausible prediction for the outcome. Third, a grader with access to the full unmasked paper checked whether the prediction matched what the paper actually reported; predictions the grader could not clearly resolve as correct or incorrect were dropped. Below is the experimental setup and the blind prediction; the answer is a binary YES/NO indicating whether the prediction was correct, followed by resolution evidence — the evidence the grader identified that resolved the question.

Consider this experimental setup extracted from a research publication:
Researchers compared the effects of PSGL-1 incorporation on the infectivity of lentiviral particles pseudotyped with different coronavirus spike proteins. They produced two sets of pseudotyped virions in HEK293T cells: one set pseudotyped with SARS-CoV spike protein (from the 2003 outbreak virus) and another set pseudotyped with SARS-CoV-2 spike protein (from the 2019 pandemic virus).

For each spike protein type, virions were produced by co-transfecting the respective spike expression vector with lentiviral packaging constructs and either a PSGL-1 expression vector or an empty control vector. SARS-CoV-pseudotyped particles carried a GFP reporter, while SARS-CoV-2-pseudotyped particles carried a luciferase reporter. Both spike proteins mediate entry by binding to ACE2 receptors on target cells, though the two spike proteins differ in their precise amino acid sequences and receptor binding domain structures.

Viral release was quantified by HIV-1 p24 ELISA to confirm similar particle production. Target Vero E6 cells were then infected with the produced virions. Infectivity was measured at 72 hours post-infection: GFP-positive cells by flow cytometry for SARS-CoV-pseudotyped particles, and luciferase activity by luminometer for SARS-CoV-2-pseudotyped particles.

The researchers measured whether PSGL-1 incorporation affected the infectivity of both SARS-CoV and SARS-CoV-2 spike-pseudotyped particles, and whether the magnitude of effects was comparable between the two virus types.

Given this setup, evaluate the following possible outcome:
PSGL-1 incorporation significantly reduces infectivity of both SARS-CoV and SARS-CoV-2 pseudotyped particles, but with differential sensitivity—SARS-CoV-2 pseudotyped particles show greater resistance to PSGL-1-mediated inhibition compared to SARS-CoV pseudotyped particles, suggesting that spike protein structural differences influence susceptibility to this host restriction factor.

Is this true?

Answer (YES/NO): NO